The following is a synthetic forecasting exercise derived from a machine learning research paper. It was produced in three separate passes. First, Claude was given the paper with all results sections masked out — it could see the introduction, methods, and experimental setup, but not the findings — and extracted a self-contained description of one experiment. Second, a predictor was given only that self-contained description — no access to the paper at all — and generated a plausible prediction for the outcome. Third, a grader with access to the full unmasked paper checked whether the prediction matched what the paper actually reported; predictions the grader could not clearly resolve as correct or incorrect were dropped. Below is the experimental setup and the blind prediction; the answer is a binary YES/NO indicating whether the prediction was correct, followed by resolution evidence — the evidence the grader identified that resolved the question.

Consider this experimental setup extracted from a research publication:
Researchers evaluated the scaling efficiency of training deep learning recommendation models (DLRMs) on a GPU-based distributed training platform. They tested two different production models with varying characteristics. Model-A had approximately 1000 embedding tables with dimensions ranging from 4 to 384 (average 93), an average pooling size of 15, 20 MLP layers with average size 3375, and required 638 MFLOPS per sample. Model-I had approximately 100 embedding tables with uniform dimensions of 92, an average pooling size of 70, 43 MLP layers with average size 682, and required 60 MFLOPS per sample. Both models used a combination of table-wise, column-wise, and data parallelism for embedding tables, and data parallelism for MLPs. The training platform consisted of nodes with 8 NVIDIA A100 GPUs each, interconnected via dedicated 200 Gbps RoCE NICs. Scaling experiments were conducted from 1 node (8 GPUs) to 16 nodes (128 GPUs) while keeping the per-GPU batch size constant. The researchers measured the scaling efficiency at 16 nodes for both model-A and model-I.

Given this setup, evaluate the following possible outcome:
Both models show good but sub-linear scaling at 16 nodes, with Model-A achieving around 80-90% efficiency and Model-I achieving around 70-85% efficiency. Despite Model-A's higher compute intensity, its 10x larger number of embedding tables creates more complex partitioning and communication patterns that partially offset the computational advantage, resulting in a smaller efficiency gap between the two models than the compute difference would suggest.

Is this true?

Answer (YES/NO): NO